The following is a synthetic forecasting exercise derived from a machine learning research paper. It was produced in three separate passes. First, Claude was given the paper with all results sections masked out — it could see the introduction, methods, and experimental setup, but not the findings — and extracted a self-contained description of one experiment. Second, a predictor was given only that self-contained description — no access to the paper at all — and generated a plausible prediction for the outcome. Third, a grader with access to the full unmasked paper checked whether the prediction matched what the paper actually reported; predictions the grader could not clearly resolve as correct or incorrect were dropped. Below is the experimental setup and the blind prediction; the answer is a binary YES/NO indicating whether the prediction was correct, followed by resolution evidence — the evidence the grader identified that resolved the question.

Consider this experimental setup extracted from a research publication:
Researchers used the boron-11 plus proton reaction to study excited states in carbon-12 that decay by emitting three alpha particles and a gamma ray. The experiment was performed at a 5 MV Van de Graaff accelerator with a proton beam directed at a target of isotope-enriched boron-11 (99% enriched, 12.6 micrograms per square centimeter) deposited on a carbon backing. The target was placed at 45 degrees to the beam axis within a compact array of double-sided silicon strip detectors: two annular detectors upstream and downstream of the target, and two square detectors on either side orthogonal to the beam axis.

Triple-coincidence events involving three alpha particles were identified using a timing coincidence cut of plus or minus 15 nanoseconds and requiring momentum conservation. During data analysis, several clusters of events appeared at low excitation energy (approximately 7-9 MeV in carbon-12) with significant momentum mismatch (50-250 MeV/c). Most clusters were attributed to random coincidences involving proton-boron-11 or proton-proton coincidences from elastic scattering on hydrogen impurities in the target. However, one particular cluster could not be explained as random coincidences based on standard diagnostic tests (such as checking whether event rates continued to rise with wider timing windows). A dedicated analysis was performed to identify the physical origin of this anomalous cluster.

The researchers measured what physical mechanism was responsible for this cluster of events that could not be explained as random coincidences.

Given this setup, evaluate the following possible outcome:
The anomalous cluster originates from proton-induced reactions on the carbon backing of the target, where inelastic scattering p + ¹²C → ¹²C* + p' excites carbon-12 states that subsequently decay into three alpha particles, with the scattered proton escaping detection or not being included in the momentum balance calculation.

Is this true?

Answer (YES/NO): NO